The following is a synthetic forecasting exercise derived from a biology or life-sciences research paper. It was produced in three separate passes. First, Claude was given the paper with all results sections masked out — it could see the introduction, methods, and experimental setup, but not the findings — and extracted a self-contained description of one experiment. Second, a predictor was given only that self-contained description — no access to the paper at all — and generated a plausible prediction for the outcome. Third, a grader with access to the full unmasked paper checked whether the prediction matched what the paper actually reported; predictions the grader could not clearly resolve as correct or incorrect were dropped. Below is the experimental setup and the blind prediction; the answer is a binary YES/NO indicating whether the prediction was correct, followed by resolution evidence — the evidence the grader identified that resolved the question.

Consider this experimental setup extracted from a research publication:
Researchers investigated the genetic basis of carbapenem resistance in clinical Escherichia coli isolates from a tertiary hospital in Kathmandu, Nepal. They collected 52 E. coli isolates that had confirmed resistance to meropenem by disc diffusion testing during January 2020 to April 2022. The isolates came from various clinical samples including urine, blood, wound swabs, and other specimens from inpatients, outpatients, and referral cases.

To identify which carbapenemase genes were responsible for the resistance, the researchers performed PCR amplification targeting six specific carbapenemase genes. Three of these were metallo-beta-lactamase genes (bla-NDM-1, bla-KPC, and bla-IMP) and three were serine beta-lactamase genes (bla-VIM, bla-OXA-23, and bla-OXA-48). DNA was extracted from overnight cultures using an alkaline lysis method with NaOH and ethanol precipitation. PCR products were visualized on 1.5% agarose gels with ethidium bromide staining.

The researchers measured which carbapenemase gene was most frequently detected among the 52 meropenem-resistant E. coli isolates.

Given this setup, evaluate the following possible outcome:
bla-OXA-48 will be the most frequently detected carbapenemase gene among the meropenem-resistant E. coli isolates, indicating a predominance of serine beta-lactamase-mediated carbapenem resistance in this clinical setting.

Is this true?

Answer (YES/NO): NO